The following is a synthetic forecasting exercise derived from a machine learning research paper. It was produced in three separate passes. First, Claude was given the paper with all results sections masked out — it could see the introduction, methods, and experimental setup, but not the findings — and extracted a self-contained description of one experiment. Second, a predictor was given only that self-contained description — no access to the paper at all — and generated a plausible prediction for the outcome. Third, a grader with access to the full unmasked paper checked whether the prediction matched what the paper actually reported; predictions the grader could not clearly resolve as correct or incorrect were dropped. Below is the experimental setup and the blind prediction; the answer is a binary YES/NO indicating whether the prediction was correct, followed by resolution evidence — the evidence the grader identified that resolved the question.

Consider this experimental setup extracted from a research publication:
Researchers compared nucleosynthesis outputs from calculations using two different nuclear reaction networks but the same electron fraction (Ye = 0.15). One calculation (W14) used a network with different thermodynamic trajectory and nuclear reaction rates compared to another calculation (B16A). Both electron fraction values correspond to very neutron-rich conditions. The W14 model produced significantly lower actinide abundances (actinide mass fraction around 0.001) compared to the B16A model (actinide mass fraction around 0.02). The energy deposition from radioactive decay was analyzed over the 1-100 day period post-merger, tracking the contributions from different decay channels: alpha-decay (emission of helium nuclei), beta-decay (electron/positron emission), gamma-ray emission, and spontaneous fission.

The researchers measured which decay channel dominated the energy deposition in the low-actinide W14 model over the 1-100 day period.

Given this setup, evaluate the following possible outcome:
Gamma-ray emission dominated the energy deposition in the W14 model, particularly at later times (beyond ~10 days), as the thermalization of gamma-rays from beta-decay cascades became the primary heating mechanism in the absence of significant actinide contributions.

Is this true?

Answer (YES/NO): NO